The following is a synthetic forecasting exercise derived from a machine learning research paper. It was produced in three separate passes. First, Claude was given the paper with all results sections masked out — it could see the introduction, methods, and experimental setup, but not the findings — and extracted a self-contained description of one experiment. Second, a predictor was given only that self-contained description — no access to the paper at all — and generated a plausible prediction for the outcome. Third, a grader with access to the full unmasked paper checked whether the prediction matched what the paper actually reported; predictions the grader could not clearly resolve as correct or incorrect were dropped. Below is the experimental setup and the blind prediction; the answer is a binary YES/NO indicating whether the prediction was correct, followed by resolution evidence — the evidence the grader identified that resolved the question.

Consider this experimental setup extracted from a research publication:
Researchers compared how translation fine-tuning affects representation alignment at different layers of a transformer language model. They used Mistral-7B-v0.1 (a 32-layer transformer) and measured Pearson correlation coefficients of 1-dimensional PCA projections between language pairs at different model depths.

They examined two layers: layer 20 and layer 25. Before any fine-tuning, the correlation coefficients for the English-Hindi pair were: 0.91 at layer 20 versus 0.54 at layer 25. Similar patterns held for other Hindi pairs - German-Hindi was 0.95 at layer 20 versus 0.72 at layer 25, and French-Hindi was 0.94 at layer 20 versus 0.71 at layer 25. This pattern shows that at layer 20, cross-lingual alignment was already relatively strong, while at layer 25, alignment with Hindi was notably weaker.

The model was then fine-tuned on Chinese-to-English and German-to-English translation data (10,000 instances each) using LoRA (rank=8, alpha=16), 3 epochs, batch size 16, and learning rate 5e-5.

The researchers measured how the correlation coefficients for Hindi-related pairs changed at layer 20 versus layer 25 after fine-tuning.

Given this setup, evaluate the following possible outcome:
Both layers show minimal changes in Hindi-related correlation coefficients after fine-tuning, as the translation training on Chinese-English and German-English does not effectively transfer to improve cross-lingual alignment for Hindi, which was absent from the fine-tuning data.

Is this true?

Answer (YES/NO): NO